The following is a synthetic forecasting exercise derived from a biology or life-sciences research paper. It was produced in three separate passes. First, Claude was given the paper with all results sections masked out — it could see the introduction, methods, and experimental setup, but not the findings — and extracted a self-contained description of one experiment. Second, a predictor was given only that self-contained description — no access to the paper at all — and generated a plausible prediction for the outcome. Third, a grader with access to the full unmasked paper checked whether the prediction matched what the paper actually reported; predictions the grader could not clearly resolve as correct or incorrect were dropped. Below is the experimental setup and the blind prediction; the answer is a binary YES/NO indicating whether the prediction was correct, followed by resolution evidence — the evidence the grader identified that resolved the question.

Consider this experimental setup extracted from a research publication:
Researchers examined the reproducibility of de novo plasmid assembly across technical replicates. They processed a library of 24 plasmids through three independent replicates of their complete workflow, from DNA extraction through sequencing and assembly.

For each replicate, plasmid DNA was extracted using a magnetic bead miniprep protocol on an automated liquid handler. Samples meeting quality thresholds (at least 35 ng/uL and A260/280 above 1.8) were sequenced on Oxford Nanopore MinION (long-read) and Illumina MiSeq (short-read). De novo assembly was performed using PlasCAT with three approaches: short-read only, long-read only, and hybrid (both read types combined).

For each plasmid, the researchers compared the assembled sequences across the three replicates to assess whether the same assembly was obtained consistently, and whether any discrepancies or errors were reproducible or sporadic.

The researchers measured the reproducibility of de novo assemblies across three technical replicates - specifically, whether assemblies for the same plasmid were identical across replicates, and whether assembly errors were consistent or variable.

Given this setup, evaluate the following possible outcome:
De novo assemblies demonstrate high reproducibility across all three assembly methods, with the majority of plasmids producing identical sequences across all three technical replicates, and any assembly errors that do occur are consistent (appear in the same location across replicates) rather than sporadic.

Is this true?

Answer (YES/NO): NO